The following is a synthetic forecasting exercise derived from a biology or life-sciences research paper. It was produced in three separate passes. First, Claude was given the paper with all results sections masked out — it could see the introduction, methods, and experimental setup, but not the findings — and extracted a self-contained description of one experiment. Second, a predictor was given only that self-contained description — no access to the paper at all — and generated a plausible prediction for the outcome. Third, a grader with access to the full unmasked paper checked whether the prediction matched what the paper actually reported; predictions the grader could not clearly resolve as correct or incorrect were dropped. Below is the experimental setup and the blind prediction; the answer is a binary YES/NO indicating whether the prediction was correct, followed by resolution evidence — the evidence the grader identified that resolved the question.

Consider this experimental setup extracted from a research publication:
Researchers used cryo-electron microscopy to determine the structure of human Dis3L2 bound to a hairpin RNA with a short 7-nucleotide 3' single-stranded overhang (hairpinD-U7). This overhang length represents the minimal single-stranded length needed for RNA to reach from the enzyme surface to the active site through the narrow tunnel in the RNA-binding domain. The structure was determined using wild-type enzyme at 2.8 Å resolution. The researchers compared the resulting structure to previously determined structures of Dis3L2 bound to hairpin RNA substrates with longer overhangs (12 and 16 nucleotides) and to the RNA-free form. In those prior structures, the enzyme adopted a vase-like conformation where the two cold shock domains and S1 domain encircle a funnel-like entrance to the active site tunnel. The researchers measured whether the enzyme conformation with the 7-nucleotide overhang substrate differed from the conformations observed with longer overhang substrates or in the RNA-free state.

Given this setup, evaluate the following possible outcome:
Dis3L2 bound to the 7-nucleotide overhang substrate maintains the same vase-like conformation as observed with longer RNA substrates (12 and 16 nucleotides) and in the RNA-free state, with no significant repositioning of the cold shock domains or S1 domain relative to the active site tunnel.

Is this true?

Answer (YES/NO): NO